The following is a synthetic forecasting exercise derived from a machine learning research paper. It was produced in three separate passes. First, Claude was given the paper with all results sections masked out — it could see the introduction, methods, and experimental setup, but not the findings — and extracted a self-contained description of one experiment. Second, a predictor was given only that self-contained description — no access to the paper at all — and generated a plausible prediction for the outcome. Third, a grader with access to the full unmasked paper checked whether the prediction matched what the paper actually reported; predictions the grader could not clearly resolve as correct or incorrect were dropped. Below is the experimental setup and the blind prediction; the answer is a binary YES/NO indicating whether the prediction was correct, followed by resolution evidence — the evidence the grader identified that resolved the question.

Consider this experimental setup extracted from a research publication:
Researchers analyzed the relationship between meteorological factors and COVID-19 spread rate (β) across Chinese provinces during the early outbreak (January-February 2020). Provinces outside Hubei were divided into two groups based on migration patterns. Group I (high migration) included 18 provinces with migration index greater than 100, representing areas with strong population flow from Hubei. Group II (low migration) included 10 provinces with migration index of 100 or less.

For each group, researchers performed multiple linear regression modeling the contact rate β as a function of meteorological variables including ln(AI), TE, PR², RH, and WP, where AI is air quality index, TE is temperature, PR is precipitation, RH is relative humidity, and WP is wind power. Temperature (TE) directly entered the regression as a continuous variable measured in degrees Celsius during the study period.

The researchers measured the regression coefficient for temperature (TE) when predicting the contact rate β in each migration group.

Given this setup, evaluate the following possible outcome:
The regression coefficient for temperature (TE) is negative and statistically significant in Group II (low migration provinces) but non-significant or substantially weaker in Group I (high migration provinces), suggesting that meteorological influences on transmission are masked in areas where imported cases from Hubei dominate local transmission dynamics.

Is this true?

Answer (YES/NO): NO